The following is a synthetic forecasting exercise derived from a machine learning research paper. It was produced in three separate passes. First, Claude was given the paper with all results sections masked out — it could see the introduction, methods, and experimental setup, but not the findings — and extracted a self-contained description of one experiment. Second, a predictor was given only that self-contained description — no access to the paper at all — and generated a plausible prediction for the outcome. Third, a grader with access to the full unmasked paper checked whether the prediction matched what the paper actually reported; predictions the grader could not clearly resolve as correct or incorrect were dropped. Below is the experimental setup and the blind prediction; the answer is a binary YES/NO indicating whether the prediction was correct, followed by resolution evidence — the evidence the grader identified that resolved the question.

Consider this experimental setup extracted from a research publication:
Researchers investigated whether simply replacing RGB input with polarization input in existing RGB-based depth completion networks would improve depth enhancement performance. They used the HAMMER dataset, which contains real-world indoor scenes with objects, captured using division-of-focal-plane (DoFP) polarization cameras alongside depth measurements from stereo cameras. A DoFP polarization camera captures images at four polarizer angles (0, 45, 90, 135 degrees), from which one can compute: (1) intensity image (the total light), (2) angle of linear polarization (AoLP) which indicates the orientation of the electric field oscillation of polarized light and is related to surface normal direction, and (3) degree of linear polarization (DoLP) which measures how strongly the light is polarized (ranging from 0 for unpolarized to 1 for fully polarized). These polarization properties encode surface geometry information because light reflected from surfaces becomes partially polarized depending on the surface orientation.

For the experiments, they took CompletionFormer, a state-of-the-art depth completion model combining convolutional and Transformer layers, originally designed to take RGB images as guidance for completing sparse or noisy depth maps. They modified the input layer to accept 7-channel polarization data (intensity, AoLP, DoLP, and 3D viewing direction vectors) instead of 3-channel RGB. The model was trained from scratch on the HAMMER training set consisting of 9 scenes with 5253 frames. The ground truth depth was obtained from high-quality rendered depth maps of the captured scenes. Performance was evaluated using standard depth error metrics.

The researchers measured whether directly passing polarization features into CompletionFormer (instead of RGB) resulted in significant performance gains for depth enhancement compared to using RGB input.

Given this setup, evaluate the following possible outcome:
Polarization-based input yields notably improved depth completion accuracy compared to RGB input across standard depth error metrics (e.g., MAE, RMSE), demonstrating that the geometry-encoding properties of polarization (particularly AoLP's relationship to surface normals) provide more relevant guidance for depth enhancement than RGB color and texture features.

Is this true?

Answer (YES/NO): NO